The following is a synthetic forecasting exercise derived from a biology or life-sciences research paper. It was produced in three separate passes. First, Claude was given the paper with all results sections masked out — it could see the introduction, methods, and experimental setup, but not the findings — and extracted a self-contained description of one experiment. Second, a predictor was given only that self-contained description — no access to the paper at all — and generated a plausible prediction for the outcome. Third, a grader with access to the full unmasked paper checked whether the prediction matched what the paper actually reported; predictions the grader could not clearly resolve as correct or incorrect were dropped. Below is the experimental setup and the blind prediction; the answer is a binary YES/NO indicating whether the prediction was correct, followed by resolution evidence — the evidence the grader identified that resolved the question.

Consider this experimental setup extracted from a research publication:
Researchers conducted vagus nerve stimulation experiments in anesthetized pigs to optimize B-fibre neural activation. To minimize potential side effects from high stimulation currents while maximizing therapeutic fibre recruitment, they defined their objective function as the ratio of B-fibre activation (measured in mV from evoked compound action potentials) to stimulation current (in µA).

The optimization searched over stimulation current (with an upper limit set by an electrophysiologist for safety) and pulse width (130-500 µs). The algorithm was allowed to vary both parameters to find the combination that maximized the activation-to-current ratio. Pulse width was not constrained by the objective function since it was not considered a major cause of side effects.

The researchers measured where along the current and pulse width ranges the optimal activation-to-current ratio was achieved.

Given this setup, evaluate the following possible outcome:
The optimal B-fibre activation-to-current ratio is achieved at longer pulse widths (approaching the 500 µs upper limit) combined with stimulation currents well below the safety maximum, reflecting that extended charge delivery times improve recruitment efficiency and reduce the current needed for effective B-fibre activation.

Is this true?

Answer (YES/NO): YES